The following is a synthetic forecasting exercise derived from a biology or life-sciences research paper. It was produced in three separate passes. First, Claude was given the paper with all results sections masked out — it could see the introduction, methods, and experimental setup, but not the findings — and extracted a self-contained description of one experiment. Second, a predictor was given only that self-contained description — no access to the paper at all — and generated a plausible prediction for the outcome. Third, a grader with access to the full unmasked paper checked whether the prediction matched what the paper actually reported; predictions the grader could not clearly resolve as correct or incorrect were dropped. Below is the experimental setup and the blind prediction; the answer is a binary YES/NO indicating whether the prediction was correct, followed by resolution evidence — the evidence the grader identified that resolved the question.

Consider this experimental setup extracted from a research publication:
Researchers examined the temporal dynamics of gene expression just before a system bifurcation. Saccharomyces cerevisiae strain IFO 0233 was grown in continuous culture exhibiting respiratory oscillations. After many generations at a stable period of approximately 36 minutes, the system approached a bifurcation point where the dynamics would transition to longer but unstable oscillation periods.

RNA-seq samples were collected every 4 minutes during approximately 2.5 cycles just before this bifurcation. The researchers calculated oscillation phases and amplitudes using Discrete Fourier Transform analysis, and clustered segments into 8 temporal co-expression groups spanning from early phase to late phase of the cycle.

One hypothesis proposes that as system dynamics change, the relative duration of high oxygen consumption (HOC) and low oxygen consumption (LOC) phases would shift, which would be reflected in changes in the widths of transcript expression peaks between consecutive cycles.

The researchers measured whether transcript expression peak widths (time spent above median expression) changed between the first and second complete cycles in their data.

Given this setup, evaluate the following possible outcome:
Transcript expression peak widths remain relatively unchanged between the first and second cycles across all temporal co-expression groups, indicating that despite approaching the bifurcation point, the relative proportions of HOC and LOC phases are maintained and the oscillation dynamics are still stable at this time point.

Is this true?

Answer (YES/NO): NO